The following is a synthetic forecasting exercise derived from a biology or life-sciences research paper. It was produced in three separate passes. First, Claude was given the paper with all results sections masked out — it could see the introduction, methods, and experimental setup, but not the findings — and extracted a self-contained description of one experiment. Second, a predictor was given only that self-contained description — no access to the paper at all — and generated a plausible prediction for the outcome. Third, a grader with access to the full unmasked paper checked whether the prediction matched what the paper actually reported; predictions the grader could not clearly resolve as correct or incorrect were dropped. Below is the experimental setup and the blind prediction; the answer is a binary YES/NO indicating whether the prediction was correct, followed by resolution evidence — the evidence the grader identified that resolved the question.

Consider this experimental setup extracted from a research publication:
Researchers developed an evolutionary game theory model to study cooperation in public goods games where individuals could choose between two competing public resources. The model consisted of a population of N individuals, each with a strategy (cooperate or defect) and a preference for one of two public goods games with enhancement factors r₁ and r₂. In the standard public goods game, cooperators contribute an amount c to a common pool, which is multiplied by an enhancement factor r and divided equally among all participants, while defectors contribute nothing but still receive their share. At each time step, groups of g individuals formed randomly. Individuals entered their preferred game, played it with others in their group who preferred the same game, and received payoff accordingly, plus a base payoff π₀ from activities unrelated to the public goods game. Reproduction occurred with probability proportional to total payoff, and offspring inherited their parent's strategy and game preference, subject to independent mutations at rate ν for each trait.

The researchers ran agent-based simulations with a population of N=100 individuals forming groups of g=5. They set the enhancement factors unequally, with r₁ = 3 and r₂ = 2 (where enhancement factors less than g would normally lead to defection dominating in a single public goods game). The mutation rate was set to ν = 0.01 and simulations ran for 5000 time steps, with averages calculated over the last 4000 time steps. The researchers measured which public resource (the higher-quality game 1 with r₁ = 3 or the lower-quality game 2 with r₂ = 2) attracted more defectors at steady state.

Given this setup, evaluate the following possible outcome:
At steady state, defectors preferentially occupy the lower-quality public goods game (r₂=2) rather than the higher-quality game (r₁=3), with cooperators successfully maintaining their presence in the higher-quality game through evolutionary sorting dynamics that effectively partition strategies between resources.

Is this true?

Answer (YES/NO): NO